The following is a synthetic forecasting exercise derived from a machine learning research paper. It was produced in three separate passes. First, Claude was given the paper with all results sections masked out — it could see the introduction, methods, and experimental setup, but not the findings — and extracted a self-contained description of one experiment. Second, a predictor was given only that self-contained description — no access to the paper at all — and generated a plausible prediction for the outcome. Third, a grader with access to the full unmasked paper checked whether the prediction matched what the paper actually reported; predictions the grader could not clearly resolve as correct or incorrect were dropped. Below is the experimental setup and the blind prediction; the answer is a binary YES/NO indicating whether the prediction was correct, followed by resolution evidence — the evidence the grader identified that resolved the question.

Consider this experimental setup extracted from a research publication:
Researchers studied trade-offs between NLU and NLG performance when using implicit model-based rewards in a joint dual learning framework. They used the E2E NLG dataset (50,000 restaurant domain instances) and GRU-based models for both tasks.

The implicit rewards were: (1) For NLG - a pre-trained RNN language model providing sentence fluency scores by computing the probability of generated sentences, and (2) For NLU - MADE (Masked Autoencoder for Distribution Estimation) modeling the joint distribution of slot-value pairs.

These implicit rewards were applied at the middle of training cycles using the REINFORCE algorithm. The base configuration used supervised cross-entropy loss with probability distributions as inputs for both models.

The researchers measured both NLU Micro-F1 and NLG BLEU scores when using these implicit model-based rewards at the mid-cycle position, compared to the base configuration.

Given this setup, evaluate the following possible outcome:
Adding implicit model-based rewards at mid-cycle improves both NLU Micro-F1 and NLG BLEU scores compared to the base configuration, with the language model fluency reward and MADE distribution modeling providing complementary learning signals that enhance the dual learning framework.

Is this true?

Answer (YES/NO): NO